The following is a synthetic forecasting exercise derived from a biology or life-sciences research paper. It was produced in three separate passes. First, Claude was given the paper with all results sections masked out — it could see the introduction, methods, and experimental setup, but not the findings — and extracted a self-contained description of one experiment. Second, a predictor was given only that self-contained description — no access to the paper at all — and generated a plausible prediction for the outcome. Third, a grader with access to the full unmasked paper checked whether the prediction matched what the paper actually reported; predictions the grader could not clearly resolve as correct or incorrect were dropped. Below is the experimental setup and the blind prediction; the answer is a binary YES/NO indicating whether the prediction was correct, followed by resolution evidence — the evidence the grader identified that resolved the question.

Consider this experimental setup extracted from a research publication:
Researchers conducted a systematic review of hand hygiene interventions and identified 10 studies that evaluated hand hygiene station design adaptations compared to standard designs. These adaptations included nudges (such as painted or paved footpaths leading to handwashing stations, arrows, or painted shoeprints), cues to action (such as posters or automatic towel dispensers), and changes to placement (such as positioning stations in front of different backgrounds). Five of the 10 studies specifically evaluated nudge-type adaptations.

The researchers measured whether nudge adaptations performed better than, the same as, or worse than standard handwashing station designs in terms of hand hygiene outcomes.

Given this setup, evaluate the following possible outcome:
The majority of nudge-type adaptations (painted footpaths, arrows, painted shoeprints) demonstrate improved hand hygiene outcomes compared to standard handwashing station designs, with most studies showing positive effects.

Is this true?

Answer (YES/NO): YES